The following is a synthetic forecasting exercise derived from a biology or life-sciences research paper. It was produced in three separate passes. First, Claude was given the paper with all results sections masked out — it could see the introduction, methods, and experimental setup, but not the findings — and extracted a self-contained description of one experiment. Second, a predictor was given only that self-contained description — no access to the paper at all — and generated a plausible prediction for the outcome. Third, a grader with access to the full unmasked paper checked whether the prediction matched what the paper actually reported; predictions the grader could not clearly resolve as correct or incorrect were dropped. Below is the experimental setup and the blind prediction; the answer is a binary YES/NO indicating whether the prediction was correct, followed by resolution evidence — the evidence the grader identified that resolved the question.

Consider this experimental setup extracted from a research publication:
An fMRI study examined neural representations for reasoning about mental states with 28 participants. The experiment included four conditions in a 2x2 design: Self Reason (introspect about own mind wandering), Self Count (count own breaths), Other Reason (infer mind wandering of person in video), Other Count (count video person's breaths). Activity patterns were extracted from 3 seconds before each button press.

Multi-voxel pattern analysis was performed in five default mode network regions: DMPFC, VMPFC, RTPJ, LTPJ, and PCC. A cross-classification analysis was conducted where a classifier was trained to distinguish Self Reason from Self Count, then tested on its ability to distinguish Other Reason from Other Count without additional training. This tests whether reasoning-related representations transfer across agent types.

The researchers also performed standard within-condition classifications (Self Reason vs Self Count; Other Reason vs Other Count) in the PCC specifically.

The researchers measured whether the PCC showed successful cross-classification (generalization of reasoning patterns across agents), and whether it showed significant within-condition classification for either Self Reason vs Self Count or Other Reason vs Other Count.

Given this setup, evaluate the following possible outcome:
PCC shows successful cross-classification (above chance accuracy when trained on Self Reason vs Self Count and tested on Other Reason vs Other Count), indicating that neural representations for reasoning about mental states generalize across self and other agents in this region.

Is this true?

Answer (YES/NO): NO